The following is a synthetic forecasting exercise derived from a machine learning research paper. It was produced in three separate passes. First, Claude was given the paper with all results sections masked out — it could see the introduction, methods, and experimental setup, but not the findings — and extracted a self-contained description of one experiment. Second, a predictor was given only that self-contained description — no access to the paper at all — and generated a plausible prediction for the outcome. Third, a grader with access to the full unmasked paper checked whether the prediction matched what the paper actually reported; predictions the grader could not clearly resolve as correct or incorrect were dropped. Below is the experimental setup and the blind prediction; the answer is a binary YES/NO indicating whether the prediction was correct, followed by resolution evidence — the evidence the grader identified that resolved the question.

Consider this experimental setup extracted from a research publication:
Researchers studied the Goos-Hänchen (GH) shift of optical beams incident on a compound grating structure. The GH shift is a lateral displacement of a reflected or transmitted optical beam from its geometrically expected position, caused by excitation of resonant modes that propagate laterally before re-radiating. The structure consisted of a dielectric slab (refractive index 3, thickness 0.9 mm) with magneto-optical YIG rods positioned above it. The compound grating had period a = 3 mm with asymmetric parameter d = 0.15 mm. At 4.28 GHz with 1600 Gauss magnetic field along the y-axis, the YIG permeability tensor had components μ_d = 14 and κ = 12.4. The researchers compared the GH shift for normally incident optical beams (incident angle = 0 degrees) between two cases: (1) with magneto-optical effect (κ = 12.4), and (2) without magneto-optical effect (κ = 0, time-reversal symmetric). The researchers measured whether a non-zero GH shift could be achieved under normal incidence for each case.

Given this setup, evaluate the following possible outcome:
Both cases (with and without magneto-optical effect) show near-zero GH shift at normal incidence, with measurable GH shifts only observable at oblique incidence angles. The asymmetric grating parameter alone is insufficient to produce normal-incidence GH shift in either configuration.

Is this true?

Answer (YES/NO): NO